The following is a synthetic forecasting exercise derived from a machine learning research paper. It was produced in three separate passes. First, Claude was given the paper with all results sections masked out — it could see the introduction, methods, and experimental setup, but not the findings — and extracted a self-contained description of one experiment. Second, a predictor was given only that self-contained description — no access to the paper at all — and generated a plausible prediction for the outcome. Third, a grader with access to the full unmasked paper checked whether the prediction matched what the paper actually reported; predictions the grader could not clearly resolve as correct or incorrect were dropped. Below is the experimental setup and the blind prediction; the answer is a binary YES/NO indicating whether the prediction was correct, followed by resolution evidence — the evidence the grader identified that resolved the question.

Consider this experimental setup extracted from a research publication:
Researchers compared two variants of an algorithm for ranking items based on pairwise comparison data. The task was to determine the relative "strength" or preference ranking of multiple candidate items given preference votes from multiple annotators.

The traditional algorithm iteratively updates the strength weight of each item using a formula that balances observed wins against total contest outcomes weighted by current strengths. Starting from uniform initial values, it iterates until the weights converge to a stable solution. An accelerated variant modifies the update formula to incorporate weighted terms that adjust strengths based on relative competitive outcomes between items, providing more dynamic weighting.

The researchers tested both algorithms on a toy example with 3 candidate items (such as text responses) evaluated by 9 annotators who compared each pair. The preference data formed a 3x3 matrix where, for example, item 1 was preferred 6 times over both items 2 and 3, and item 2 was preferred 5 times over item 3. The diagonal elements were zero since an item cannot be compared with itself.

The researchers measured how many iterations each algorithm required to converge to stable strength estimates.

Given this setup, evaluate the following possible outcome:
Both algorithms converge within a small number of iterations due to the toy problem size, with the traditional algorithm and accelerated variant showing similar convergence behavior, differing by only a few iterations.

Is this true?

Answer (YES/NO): NO